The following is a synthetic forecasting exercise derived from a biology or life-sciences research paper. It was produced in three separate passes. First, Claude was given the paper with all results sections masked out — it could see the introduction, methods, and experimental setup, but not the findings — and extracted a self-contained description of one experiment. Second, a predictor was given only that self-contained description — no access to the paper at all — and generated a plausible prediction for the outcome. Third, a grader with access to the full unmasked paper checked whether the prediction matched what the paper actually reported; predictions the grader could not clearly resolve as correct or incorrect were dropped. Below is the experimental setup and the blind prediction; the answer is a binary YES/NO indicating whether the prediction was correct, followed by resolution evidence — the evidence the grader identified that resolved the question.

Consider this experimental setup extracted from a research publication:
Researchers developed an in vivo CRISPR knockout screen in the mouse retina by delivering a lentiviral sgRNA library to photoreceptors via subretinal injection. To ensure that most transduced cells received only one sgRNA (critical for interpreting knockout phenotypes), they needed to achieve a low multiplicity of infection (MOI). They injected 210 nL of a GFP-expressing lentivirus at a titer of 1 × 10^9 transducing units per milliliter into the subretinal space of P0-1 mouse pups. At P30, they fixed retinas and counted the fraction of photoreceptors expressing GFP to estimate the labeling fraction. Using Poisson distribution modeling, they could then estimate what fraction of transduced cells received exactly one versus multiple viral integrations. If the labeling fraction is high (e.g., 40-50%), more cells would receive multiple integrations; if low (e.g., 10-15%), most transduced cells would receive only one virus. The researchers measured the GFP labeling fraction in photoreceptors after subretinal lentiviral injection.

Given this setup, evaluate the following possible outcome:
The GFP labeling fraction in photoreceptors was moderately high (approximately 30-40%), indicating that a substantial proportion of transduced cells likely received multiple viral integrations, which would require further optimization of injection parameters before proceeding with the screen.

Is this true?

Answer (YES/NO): NO